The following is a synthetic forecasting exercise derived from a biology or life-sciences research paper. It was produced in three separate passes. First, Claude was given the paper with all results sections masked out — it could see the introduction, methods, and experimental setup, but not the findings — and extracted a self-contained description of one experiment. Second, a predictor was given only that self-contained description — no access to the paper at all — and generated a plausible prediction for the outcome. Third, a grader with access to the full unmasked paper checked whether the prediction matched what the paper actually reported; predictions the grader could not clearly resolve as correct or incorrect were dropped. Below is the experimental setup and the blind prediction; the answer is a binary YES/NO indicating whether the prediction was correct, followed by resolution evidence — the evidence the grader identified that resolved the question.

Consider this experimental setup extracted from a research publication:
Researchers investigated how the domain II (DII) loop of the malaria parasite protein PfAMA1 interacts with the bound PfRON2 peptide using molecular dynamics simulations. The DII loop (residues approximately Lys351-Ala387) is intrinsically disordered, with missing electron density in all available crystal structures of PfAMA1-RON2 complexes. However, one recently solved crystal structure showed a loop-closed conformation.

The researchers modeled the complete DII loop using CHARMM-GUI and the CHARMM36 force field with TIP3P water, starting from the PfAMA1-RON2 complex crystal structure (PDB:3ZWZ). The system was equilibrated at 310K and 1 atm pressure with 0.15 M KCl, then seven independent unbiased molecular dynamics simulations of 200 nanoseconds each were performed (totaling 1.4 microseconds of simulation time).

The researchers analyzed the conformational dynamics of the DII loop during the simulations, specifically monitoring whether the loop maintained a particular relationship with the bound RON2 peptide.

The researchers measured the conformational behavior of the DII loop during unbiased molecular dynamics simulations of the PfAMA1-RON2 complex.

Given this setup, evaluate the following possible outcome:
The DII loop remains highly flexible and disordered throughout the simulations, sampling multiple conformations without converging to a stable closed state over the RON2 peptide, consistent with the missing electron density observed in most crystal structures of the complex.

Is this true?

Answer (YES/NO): NO